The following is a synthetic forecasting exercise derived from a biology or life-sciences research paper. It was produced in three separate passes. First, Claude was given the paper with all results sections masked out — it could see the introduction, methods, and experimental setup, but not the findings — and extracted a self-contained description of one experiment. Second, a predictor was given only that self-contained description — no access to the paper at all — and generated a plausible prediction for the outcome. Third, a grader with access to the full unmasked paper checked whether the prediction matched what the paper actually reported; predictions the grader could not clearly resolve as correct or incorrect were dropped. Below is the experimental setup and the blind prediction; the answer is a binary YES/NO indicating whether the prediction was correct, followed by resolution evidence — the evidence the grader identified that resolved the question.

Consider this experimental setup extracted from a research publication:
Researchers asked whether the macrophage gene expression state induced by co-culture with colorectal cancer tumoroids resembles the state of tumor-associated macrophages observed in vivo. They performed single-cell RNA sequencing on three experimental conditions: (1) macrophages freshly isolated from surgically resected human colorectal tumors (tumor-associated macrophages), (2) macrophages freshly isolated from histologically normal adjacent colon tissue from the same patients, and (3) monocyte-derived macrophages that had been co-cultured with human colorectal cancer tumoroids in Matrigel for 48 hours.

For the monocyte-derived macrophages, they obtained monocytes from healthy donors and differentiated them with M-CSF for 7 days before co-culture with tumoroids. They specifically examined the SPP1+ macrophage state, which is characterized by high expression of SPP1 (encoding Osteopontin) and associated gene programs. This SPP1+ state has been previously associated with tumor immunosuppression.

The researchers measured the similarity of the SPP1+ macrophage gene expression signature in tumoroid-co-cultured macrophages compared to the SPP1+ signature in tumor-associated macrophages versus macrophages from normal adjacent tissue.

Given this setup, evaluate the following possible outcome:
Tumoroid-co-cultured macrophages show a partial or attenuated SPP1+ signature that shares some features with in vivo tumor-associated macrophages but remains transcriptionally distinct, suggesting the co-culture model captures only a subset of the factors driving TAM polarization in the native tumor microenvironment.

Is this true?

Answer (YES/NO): NO